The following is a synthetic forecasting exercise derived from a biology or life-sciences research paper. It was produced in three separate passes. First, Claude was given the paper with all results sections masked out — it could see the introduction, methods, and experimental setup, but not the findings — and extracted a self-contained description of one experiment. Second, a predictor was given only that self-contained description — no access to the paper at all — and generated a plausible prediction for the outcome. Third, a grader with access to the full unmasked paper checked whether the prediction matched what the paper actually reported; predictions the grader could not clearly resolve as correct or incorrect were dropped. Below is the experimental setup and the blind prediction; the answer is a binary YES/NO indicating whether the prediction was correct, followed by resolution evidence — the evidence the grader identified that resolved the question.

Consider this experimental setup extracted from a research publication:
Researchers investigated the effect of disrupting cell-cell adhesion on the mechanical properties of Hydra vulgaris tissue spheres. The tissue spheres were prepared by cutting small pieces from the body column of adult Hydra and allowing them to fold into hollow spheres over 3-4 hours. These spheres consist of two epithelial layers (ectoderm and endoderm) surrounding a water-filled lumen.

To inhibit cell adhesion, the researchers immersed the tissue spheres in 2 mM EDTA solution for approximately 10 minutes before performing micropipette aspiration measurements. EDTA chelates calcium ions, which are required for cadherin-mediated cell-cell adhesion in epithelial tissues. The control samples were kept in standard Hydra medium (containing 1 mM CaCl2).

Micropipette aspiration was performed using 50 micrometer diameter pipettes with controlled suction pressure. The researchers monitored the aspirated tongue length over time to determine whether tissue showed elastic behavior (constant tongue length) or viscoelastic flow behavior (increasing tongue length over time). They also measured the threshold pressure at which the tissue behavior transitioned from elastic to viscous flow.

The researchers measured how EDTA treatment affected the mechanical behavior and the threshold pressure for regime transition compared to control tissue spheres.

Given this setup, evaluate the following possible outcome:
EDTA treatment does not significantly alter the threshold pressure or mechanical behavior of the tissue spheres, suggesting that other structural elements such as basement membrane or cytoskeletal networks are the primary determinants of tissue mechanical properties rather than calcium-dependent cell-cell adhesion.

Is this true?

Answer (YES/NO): NO